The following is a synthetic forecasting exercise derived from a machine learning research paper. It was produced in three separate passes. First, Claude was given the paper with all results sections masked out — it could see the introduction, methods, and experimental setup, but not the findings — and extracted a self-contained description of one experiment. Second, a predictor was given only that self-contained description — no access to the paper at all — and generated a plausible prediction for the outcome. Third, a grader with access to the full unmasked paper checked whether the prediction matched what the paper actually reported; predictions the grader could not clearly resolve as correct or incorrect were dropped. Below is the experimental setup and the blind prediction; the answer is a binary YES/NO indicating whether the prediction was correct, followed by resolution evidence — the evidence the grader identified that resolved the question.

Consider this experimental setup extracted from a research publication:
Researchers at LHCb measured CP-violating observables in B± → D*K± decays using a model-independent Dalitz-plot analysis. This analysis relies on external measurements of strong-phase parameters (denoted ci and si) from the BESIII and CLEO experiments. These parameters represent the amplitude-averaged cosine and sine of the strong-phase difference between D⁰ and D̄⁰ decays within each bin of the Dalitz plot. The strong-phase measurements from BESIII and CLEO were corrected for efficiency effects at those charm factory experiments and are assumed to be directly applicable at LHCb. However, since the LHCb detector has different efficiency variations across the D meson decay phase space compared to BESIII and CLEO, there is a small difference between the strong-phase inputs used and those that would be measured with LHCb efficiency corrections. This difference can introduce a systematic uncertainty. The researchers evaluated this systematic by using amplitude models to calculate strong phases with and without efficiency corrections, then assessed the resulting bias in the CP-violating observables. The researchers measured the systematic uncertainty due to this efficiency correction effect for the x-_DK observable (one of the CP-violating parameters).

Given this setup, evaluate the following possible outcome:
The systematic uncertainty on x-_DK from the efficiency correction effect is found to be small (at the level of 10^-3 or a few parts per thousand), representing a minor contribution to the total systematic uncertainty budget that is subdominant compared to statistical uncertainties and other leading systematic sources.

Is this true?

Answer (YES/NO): YES